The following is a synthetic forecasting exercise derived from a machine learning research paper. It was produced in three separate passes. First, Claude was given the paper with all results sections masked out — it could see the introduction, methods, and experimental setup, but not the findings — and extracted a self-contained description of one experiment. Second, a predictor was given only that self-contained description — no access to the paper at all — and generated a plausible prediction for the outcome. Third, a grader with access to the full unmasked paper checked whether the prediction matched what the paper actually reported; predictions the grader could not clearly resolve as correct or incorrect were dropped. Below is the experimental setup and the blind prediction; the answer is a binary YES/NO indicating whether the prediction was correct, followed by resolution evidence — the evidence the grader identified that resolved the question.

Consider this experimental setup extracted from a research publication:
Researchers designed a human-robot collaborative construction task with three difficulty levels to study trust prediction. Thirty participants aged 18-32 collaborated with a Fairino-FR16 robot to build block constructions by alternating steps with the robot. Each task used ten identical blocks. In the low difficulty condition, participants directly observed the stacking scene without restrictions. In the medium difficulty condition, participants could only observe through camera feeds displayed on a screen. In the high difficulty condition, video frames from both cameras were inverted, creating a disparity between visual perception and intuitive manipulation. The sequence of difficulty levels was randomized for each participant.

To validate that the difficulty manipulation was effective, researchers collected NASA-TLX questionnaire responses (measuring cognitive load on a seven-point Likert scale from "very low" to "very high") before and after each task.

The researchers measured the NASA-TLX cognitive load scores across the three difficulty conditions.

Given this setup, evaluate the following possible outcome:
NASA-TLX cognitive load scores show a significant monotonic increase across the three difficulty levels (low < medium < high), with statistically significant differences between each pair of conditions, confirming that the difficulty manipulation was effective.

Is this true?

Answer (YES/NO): NO